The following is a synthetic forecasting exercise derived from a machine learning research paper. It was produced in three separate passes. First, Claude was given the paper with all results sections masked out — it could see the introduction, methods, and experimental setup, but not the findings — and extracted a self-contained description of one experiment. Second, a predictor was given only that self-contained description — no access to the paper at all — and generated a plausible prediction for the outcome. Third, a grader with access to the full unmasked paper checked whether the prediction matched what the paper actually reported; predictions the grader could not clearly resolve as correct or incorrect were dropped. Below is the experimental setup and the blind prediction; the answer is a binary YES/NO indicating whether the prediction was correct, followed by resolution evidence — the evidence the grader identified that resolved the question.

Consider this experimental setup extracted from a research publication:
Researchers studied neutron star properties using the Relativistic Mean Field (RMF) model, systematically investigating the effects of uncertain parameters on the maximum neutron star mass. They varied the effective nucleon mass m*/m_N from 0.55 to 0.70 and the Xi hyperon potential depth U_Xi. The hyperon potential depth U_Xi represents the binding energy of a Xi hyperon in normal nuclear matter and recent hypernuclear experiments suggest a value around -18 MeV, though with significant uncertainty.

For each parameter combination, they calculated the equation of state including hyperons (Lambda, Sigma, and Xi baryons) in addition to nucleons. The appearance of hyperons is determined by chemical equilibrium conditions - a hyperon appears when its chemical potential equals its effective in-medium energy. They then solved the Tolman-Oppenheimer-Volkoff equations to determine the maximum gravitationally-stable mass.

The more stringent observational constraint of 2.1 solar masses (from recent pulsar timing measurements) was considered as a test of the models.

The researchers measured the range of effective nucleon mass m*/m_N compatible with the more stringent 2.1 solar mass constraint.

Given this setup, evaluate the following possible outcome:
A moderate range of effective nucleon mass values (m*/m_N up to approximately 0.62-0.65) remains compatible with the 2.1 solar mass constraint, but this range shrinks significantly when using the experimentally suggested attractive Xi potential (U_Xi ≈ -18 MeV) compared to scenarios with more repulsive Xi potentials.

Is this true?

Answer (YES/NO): NO